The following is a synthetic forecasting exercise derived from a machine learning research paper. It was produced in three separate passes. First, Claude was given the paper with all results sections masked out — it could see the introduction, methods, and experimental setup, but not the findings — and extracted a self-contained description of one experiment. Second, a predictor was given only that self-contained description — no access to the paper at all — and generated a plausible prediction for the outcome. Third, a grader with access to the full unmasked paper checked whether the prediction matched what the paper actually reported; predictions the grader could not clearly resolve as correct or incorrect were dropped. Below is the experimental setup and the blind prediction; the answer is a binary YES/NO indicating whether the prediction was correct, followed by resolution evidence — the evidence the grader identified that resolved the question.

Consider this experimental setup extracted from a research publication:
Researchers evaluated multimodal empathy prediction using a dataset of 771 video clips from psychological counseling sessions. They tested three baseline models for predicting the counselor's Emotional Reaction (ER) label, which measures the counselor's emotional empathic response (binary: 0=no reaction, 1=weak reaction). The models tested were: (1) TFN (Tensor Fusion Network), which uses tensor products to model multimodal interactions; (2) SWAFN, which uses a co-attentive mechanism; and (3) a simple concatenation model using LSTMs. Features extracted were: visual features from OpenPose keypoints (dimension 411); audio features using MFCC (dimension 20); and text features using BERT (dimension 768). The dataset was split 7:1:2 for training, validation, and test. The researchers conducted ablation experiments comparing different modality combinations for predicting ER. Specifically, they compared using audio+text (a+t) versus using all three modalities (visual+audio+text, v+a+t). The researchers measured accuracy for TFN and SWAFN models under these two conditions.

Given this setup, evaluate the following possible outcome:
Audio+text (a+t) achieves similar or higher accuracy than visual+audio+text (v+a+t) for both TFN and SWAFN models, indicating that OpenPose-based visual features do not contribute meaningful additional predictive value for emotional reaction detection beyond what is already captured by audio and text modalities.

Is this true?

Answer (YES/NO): YES